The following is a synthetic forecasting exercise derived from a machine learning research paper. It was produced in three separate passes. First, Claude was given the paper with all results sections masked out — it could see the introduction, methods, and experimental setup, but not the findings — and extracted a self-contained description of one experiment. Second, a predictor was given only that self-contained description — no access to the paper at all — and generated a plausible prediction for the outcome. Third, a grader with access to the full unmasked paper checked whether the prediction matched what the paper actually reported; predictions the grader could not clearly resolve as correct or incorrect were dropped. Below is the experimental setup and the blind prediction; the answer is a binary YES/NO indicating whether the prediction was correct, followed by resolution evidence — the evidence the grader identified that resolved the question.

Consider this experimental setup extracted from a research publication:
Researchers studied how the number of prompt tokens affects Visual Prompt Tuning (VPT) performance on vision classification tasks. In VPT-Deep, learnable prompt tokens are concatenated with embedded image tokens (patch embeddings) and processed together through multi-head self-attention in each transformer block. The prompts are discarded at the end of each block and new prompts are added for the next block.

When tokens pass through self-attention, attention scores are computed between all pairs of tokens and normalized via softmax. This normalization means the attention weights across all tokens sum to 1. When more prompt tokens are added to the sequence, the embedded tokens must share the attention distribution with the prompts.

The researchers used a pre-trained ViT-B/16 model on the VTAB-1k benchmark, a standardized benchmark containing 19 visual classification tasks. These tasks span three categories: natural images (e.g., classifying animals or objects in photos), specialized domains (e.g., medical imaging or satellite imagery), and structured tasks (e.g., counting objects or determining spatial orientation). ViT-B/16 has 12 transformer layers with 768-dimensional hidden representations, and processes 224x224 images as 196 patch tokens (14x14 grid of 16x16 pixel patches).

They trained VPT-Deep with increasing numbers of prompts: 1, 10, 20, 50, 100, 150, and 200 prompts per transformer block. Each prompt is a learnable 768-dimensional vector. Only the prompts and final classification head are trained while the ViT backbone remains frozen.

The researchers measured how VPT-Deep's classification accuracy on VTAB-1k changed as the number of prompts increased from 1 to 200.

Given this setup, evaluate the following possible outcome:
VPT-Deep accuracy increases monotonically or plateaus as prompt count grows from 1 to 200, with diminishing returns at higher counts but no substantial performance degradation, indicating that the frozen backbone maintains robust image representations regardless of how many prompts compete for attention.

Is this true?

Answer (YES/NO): NO